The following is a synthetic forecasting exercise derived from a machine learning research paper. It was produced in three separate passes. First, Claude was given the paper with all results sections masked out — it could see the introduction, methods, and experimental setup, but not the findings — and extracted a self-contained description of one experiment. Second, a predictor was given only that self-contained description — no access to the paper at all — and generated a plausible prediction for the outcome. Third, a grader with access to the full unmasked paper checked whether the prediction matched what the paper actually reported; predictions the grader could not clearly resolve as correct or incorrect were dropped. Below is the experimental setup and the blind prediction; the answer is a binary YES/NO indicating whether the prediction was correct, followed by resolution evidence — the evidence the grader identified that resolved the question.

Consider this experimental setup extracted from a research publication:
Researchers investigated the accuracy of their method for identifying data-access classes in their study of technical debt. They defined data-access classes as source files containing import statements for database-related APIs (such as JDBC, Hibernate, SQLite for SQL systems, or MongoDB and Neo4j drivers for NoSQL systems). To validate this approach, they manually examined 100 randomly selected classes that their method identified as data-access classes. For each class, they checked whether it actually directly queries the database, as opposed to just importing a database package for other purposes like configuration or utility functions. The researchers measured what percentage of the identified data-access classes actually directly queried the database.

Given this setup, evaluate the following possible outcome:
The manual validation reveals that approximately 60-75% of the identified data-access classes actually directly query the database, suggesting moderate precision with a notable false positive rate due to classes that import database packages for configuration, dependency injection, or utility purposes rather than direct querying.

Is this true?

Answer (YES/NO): NO